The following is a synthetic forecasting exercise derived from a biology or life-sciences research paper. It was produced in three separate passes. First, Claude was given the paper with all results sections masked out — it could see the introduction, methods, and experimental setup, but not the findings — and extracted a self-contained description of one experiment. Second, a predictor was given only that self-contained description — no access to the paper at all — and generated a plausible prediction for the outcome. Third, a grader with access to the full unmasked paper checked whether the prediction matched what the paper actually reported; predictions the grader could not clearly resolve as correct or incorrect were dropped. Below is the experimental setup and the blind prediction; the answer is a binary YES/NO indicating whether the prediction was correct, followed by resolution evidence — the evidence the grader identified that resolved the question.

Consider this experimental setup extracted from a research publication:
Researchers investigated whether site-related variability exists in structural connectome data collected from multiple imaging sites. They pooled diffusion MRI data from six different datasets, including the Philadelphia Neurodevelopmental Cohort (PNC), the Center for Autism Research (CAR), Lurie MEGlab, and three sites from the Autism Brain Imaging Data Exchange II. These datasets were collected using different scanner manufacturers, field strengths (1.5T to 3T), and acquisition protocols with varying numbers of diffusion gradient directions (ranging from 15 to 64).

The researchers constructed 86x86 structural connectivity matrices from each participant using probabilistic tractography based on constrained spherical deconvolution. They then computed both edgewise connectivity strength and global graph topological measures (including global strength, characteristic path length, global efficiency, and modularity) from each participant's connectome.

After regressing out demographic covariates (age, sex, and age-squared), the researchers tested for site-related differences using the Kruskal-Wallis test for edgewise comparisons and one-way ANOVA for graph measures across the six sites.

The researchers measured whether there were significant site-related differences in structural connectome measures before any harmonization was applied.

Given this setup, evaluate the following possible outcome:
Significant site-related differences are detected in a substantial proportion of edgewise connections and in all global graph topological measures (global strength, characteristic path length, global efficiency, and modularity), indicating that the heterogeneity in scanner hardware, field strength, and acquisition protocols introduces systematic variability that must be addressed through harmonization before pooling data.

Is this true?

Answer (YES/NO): YES